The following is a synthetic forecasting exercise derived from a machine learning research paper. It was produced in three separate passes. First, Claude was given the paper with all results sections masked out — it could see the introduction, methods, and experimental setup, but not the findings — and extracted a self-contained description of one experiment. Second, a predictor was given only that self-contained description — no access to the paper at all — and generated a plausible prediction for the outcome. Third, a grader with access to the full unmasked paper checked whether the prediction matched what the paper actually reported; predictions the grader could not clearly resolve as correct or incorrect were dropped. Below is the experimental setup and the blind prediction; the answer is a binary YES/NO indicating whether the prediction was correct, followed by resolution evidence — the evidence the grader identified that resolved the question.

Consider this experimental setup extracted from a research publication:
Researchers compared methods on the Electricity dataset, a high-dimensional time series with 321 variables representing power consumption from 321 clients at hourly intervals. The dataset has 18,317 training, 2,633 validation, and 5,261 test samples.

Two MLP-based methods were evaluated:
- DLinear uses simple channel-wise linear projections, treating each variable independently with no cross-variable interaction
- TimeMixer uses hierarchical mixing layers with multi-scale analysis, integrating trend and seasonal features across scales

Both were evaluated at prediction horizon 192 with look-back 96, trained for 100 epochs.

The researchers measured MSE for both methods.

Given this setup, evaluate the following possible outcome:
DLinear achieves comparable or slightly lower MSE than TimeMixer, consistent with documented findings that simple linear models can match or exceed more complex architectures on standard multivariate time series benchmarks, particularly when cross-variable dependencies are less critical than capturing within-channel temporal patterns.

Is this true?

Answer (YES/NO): NO